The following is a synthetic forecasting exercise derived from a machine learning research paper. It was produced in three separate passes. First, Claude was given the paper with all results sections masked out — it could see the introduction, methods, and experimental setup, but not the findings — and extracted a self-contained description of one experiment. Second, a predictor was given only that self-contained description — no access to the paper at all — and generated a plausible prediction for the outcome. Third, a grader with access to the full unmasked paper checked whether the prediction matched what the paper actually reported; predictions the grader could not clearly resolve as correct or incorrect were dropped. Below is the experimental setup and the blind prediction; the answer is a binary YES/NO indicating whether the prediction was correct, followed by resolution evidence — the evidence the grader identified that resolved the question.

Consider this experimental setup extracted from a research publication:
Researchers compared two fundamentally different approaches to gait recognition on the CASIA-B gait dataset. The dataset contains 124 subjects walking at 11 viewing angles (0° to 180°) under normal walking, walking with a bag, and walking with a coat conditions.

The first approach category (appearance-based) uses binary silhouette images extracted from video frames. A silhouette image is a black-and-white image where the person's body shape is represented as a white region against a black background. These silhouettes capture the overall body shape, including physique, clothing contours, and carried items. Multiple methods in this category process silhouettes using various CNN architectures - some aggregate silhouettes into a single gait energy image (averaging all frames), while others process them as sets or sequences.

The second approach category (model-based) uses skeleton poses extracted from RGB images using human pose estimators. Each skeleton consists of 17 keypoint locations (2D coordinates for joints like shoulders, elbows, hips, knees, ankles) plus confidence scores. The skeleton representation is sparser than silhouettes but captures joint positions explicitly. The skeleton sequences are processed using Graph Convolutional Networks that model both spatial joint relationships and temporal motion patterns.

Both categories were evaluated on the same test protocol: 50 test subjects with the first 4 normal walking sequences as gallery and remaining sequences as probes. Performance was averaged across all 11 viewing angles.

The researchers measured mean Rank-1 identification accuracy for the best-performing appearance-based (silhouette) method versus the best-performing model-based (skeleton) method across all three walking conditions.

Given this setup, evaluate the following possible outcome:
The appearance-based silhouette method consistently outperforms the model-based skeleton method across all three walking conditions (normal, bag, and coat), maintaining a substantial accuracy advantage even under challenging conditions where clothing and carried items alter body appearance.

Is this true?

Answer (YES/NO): YES